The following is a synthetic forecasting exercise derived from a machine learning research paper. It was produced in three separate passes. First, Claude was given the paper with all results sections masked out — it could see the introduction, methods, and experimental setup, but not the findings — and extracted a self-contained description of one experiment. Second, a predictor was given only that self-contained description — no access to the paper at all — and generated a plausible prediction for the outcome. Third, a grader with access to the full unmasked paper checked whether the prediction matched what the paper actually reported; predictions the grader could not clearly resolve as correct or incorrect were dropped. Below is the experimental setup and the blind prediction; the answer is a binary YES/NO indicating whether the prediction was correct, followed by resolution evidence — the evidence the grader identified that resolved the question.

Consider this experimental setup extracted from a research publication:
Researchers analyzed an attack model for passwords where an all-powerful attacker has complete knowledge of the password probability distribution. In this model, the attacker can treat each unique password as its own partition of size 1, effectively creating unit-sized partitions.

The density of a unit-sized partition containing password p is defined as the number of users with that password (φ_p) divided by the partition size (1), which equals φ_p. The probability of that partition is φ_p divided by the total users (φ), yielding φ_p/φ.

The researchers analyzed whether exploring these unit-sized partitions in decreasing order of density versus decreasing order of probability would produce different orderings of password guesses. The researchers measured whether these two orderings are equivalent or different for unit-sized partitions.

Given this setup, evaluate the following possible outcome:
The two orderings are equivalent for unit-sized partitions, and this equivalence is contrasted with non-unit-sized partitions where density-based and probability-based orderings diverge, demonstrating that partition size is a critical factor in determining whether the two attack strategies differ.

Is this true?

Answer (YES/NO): YES